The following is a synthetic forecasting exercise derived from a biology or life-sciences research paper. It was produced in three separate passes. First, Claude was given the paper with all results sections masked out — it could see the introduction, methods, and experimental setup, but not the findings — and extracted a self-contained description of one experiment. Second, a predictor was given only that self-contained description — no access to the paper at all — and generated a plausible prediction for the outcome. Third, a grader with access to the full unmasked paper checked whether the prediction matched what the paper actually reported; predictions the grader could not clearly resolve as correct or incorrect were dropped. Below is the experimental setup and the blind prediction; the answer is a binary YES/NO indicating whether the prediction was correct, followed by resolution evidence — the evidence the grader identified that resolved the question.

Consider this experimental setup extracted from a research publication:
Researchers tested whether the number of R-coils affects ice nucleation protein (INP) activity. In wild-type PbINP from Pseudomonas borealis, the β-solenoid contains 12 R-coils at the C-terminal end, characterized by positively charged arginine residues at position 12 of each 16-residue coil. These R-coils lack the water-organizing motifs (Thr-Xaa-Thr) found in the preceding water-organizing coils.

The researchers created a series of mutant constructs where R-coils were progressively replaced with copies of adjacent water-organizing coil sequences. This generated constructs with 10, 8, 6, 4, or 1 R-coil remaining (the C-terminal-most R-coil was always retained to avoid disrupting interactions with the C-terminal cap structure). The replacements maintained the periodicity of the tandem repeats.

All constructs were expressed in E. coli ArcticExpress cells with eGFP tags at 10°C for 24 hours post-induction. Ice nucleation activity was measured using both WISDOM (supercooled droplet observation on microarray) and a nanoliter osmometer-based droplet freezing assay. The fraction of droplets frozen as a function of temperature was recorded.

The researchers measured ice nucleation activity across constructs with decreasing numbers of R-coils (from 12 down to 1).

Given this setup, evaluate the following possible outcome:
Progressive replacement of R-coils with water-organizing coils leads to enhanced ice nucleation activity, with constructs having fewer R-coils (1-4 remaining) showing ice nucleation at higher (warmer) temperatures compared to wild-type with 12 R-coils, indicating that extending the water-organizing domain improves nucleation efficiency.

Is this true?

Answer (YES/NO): NO